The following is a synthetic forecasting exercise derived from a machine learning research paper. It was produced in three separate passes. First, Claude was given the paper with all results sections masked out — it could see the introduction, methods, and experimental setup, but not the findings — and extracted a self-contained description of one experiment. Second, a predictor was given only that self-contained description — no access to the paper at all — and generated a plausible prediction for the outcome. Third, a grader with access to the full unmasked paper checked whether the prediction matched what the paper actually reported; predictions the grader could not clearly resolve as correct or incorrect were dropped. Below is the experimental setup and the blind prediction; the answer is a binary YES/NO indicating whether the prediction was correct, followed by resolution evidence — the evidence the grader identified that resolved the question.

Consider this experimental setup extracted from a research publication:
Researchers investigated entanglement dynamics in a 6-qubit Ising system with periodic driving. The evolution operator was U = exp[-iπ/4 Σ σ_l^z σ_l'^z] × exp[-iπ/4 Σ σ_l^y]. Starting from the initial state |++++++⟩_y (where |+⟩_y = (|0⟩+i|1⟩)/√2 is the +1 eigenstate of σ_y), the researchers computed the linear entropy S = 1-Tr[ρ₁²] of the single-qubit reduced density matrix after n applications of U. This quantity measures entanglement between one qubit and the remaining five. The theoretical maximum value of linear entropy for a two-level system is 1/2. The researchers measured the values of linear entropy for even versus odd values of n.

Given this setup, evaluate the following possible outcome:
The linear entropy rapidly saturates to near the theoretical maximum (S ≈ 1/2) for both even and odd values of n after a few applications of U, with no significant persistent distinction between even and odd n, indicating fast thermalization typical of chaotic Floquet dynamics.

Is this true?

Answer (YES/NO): NO